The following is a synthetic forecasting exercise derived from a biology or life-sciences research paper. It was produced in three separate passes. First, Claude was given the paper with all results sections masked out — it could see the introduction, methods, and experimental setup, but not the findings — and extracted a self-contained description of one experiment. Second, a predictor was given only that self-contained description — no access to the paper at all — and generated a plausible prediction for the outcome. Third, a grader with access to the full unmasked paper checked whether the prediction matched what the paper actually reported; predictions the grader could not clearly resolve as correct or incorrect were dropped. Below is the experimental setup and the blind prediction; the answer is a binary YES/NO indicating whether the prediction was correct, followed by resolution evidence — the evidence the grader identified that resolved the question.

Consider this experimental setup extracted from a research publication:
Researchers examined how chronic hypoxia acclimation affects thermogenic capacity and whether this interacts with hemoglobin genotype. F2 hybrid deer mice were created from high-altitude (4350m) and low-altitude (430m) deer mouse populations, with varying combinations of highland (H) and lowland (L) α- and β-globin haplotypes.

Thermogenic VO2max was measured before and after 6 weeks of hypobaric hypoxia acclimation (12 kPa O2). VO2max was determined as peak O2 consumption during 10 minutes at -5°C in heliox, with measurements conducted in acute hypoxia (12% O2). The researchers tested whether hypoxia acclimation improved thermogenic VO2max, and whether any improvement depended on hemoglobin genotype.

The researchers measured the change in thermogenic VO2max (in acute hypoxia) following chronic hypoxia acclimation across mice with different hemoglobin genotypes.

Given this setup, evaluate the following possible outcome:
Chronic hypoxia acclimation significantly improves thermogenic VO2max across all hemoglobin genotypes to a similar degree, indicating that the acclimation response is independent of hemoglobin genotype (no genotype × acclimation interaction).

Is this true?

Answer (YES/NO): YES